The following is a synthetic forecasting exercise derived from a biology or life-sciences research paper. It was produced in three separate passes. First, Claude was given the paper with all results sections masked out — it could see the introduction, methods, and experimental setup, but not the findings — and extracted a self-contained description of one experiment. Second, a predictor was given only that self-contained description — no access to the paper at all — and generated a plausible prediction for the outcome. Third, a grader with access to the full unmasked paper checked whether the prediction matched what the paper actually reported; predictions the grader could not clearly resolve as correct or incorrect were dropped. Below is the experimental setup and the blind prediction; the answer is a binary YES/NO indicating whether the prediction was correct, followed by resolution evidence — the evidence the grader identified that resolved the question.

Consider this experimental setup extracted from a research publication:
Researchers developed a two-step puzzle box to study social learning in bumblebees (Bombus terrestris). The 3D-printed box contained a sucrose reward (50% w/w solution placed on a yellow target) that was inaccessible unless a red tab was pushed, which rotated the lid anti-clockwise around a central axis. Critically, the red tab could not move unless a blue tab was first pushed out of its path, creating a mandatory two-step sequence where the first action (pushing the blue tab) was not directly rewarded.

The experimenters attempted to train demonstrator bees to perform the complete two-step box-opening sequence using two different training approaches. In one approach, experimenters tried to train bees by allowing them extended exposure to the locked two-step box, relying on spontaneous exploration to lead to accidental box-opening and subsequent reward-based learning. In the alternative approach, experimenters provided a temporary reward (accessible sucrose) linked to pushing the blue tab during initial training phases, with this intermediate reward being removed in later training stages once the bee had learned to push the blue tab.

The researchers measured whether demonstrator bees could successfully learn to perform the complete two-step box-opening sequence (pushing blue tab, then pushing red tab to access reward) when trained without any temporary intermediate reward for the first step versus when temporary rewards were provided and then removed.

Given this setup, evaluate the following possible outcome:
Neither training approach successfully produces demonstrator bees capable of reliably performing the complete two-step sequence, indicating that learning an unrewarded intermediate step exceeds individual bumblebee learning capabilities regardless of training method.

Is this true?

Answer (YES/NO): NO